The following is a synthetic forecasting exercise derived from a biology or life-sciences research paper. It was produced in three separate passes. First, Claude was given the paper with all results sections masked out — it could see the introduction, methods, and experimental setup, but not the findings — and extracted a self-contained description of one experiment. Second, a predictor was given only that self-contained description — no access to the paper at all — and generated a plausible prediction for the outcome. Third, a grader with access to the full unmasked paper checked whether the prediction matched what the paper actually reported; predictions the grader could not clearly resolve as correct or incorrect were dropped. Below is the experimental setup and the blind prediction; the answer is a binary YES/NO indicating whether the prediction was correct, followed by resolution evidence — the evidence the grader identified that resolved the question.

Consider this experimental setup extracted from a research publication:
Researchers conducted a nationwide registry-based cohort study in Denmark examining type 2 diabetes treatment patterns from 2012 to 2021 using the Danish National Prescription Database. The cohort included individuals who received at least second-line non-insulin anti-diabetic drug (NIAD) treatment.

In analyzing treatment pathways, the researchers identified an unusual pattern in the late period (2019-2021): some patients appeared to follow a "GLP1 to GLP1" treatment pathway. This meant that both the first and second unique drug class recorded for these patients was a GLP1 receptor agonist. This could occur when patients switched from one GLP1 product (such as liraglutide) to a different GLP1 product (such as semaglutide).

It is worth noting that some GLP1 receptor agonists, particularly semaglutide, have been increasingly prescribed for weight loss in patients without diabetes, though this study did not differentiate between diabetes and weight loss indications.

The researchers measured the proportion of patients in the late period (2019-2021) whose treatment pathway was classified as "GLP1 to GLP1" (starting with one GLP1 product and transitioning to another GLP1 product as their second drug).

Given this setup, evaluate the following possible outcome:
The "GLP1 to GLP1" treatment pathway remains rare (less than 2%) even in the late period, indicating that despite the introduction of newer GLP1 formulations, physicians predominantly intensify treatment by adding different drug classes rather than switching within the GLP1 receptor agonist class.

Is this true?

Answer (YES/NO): NO